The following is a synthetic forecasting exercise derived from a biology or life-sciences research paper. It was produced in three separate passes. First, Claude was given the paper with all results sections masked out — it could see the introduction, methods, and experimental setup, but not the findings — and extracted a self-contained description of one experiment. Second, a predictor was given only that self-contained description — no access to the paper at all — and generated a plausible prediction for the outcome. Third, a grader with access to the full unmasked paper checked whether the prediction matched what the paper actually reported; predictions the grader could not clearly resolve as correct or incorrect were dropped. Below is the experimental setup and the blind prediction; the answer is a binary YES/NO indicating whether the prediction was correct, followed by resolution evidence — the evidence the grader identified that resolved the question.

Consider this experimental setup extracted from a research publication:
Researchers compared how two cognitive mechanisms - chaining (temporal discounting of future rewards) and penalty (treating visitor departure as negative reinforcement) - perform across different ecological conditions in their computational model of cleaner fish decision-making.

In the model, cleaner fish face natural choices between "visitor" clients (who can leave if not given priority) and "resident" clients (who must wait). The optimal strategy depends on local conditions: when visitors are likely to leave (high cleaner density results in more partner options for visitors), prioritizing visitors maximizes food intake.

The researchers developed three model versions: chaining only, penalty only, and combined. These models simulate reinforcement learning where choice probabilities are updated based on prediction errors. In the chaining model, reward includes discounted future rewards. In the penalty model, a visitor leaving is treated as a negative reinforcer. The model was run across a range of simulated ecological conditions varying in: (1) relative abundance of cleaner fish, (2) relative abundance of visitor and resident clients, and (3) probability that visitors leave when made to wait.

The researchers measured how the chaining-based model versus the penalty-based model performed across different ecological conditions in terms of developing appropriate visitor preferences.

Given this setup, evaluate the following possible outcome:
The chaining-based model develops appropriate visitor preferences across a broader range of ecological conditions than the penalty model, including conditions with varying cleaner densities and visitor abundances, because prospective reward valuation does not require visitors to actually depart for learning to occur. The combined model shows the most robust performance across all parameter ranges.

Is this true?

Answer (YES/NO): NO